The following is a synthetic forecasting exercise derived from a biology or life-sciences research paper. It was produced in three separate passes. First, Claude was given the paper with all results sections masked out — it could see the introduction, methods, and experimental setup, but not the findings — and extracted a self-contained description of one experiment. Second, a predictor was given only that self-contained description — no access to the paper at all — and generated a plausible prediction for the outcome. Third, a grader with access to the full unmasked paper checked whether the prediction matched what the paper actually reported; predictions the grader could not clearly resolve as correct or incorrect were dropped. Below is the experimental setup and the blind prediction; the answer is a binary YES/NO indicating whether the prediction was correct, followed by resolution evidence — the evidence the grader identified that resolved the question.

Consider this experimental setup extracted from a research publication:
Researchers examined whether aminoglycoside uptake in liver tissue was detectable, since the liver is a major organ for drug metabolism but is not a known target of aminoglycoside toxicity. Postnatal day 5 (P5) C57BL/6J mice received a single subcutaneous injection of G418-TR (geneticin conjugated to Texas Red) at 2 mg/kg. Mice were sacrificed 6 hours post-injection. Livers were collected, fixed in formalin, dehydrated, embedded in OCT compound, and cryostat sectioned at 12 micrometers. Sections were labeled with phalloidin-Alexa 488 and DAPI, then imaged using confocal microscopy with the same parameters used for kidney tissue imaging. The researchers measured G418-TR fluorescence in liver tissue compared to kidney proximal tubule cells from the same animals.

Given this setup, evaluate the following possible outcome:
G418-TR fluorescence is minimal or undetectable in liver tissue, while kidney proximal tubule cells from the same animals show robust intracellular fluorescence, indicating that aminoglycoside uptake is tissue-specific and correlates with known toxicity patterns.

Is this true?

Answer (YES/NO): NO